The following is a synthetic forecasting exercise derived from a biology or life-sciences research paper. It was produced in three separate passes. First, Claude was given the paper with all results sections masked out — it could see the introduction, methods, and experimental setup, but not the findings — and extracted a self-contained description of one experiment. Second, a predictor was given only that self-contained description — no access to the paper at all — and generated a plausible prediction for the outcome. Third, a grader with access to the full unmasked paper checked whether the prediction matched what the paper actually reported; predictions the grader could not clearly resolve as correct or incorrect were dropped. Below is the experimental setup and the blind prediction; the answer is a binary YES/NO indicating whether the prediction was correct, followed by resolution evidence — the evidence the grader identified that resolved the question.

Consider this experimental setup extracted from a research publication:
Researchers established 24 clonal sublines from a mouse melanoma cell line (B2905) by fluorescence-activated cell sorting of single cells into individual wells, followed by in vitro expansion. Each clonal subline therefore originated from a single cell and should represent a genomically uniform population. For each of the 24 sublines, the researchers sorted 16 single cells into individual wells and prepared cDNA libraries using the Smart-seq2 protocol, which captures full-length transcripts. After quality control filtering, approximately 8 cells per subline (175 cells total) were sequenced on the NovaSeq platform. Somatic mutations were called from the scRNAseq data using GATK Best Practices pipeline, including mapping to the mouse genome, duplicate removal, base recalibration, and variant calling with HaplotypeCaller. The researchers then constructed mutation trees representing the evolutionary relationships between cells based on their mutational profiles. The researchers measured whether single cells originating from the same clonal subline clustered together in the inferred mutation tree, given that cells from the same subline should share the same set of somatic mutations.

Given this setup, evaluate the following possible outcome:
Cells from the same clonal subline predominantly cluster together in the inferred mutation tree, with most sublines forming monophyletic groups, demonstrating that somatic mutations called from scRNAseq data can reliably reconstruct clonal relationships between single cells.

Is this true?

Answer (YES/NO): YES